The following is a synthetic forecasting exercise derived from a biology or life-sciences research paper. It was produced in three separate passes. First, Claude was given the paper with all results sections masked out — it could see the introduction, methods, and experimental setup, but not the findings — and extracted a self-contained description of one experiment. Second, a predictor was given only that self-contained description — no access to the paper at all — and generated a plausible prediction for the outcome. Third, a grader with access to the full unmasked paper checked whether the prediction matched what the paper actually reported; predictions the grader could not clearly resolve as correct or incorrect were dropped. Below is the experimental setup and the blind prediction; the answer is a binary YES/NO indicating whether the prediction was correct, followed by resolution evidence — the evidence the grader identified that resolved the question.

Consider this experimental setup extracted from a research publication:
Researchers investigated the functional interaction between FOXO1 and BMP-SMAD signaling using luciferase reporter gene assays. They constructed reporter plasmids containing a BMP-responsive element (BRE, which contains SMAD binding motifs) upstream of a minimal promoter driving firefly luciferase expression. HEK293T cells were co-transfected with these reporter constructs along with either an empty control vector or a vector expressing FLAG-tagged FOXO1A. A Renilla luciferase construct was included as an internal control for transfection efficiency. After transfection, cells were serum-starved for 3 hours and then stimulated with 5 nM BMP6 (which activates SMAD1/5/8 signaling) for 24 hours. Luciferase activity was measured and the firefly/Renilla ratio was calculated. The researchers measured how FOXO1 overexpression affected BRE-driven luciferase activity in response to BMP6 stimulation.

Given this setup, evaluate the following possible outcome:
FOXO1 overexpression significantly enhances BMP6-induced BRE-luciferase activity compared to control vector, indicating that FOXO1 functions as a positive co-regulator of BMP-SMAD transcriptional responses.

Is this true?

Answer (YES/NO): YES